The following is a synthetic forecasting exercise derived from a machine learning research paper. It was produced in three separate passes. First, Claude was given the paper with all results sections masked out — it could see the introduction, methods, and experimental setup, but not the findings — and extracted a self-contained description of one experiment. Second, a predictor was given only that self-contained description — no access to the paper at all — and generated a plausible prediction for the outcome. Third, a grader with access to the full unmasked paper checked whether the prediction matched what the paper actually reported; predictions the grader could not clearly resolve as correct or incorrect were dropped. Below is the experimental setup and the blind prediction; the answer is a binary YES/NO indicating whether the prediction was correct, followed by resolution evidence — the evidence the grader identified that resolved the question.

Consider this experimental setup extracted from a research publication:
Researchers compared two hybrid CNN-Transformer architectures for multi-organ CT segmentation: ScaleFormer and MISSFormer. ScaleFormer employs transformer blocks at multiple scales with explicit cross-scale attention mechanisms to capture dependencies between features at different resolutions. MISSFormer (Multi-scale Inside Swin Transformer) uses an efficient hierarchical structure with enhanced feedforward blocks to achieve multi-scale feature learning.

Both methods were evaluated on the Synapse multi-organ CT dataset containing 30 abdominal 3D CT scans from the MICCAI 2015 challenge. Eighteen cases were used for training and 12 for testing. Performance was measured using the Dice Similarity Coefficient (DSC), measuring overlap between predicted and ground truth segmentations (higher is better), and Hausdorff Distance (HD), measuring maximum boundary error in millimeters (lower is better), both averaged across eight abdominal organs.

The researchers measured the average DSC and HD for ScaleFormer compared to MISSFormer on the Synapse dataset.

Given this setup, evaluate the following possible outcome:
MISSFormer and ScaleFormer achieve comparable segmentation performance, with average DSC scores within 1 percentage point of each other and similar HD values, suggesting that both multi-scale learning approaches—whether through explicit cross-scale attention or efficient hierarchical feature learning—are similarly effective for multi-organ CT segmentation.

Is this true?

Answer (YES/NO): YES